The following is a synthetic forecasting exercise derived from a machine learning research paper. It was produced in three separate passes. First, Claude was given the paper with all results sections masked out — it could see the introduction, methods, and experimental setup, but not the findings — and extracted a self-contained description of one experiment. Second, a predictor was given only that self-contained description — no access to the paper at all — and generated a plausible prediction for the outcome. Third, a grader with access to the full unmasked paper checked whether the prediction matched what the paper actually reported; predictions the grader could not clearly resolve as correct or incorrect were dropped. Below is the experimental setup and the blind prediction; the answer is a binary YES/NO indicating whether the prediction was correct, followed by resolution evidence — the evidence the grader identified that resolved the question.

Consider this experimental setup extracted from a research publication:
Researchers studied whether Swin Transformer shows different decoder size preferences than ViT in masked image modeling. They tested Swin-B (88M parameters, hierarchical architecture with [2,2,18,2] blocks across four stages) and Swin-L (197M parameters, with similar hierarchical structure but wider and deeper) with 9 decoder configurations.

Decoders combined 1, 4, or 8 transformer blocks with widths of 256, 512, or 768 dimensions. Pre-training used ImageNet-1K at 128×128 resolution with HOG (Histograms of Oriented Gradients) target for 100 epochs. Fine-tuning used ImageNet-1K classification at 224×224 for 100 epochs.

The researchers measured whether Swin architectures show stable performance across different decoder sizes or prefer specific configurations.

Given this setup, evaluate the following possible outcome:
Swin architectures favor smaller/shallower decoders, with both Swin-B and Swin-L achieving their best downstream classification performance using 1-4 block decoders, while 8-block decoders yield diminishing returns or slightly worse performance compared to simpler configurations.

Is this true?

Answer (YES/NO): YES